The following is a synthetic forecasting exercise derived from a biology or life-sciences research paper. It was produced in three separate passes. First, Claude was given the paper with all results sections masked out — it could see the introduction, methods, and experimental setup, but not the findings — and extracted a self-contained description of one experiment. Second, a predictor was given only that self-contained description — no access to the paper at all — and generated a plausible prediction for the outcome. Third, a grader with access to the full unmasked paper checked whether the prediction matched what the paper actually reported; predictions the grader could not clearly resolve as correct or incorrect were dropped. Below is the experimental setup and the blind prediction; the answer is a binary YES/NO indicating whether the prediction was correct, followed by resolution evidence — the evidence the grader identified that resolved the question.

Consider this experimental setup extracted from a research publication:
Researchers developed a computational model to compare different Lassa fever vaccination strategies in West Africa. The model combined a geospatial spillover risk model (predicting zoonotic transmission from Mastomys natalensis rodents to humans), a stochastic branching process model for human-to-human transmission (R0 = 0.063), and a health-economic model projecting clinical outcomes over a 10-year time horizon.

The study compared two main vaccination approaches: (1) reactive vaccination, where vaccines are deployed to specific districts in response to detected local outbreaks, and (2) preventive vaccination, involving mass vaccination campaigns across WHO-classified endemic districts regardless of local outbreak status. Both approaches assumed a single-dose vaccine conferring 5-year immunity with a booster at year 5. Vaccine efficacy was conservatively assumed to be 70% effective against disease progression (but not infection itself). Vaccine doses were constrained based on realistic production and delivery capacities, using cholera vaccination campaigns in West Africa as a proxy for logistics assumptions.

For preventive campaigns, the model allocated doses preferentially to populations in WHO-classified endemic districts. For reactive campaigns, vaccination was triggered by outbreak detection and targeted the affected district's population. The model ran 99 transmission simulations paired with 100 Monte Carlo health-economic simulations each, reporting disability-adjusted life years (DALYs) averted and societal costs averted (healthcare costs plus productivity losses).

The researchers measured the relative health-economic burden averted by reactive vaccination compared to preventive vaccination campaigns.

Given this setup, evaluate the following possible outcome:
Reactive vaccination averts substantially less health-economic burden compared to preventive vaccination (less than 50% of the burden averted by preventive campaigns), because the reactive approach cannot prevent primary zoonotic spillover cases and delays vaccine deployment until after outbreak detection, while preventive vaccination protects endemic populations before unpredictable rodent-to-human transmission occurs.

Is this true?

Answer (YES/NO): YES